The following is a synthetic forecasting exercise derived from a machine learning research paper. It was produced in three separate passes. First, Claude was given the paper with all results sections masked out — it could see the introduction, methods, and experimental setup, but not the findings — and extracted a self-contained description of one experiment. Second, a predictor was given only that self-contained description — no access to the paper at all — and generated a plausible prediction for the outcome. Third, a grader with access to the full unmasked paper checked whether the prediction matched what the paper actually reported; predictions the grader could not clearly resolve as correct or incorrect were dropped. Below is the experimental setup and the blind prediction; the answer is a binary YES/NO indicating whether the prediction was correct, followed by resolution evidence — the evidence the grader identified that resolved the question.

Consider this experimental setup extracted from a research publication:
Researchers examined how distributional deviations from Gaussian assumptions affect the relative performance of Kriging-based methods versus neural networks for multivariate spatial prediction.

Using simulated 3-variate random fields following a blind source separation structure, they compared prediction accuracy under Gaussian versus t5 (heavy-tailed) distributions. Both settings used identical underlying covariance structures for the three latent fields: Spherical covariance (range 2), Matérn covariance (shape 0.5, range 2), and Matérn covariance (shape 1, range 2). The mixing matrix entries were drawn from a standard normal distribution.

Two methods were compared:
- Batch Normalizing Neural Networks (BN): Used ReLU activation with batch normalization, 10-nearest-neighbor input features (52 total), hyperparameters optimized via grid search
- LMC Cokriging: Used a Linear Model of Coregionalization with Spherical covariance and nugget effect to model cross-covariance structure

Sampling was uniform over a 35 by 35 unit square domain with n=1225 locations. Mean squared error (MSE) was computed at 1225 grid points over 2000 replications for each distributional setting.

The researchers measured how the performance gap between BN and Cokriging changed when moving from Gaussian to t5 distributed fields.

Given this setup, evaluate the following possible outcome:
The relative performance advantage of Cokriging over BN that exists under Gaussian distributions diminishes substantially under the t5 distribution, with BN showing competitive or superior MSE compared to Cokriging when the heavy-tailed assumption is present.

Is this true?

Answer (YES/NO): NO